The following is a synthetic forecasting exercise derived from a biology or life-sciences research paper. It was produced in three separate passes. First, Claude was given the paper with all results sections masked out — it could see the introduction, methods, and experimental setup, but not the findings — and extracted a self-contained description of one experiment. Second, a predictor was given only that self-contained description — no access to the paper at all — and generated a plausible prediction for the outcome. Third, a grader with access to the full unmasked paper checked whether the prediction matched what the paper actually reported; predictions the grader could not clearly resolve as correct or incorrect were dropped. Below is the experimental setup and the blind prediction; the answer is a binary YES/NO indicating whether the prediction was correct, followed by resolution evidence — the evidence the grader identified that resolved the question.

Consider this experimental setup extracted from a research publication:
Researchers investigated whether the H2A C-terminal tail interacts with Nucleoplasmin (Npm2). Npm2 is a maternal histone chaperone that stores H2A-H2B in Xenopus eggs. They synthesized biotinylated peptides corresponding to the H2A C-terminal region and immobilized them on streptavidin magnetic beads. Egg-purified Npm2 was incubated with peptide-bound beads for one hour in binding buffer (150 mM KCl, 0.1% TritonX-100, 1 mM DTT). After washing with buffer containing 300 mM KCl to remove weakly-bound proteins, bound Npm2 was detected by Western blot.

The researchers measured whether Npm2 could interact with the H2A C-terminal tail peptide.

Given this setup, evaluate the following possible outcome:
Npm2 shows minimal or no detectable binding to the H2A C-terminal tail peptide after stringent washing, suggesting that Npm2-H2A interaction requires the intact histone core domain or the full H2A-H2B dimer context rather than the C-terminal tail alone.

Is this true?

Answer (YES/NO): NO